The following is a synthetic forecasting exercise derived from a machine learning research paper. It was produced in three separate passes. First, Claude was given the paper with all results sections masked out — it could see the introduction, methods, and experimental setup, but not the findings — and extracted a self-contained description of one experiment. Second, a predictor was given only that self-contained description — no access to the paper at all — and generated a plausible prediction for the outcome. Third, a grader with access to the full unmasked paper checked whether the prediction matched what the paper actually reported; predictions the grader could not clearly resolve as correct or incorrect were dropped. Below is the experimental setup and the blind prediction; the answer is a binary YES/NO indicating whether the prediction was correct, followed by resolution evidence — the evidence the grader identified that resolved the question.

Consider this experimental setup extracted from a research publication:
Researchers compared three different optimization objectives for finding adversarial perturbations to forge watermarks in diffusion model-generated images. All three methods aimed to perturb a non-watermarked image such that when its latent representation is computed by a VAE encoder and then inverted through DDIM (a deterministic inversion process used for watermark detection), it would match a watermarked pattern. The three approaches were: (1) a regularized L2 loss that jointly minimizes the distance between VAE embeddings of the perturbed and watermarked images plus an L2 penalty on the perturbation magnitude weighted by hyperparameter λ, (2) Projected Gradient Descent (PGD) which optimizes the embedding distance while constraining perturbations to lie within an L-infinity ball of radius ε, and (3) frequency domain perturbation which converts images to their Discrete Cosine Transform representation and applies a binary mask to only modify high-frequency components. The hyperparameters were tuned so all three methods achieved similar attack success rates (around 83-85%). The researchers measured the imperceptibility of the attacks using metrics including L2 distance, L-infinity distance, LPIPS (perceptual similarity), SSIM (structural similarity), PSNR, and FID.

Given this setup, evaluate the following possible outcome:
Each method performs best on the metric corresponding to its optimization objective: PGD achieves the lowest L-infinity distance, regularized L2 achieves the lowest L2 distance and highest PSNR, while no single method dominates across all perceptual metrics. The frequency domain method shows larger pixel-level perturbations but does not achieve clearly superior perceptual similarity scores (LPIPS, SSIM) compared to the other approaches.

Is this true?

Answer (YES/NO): NO